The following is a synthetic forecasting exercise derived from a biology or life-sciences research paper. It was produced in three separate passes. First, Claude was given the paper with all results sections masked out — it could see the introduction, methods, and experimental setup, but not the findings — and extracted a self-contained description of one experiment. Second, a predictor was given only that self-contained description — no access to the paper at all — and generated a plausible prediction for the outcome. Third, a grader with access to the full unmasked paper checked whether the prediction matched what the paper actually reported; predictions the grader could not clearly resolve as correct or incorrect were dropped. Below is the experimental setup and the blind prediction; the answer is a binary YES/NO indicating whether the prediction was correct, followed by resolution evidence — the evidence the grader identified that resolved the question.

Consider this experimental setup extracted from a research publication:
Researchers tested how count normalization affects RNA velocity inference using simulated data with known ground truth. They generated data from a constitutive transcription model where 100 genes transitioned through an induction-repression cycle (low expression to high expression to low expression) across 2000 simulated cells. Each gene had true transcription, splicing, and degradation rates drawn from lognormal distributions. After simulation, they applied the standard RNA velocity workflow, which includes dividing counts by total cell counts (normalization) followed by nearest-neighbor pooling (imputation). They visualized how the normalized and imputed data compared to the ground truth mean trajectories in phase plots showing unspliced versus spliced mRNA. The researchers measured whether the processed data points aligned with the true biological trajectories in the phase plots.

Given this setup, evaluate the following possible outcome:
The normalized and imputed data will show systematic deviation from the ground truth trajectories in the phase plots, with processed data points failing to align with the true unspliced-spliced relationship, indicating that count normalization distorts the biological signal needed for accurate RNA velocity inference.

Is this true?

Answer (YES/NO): YES